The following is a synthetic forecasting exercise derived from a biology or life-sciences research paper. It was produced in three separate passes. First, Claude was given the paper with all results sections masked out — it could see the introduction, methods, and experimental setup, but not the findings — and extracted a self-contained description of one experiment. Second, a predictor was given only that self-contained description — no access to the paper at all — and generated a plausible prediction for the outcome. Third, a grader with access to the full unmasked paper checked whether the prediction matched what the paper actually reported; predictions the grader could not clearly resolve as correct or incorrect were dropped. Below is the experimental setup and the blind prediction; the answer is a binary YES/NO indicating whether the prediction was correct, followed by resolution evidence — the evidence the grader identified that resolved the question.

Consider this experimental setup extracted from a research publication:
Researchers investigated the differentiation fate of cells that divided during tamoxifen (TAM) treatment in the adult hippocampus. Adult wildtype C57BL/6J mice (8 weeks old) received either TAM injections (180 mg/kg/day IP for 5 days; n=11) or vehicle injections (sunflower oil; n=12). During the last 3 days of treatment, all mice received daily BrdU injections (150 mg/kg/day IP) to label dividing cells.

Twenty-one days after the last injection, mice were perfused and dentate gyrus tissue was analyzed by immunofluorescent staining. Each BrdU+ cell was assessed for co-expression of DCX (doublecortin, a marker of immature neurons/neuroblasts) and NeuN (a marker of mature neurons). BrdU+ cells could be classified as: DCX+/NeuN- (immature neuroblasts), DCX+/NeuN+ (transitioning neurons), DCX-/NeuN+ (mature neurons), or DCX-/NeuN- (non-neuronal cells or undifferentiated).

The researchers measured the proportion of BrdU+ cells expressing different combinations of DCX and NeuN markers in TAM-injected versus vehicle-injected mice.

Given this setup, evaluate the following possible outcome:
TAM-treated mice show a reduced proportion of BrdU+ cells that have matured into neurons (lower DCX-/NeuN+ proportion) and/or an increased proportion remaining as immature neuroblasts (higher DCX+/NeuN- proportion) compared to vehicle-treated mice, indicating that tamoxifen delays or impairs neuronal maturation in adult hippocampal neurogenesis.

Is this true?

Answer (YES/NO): NO